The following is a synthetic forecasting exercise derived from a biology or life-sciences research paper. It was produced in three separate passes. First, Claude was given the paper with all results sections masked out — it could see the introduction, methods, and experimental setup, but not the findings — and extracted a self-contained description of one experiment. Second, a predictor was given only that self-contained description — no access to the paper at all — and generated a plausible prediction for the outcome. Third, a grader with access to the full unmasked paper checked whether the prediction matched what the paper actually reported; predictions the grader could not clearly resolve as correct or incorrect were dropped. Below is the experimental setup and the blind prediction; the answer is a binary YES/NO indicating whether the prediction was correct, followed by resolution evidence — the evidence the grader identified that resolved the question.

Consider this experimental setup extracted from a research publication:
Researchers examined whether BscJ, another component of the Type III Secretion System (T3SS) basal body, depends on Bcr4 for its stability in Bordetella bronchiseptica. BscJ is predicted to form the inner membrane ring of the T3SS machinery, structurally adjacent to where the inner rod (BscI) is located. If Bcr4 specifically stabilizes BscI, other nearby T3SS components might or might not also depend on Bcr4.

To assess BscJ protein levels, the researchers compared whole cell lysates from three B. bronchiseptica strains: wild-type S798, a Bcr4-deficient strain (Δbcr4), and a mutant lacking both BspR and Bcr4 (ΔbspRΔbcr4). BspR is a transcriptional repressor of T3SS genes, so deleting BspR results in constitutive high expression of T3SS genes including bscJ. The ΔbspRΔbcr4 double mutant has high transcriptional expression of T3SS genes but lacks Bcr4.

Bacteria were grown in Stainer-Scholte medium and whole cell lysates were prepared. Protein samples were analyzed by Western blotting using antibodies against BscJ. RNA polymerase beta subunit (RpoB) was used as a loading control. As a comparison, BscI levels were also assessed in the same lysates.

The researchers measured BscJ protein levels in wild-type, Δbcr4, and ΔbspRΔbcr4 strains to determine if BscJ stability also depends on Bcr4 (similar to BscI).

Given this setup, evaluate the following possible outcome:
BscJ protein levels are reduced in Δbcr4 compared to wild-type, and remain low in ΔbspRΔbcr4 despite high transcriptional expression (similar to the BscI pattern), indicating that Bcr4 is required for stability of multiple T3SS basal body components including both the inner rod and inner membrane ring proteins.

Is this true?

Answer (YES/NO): NO